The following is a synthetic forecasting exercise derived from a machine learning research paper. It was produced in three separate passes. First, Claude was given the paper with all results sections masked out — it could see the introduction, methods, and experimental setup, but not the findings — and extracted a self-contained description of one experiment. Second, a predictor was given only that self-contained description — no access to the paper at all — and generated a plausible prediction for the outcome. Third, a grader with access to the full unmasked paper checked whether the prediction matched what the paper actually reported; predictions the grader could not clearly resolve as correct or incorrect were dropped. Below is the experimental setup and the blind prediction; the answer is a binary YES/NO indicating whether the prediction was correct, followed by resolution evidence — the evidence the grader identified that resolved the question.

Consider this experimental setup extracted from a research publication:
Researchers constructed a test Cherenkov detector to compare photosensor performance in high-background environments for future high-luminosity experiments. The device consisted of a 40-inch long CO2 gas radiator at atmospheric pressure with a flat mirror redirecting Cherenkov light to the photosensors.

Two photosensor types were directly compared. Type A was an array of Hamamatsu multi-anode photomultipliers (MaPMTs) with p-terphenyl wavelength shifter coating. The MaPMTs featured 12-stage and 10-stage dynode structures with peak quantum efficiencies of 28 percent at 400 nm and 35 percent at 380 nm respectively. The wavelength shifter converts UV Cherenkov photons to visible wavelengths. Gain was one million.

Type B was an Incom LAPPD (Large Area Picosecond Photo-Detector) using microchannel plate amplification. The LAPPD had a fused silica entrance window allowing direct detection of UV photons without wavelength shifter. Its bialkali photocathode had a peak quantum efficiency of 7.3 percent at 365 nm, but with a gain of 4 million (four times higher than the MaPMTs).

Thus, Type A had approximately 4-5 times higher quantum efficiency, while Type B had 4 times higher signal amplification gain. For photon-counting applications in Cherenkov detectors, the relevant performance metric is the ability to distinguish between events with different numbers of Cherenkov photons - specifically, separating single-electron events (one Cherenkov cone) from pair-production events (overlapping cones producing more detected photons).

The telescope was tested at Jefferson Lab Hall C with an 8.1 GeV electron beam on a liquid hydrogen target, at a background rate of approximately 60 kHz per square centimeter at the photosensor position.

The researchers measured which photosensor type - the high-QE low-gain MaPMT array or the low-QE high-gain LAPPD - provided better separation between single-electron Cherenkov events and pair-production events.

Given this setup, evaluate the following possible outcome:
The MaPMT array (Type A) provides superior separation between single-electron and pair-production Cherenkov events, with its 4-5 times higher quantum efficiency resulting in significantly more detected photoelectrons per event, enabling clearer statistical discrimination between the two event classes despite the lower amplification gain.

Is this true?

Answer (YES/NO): YES